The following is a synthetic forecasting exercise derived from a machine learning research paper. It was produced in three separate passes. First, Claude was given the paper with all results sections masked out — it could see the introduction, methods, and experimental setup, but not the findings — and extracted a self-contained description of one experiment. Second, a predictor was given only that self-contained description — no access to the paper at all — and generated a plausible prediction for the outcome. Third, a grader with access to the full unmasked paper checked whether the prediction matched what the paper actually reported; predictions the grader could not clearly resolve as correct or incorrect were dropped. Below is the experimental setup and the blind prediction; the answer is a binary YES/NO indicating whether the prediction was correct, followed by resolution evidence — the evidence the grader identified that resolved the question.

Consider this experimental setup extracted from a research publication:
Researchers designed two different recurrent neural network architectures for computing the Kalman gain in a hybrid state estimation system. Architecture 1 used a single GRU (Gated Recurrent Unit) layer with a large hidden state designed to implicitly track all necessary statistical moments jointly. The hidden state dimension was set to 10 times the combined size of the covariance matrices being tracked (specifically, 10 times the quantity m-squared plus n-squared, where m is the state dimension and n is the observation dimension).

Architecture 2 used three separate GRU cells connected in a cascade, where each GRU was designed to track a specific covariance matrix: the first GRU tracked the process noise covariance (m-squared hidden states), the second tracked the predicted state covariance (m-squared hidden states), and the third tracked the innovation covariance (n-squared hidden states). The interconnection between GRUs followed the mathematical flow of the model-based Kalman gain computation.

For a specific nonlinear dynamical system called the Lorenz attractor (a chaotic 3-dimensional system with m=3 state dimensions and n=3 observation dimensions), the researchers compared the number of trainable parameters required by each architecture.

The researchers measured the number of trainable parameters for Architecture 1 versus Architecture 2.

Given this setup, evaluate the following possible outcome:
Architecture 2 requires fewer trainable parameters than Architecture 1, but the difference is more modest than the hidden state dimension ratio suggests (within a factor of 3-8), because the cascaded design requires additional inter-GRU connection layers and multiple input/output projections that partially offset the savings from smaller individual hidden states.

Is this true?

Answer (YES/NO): NO